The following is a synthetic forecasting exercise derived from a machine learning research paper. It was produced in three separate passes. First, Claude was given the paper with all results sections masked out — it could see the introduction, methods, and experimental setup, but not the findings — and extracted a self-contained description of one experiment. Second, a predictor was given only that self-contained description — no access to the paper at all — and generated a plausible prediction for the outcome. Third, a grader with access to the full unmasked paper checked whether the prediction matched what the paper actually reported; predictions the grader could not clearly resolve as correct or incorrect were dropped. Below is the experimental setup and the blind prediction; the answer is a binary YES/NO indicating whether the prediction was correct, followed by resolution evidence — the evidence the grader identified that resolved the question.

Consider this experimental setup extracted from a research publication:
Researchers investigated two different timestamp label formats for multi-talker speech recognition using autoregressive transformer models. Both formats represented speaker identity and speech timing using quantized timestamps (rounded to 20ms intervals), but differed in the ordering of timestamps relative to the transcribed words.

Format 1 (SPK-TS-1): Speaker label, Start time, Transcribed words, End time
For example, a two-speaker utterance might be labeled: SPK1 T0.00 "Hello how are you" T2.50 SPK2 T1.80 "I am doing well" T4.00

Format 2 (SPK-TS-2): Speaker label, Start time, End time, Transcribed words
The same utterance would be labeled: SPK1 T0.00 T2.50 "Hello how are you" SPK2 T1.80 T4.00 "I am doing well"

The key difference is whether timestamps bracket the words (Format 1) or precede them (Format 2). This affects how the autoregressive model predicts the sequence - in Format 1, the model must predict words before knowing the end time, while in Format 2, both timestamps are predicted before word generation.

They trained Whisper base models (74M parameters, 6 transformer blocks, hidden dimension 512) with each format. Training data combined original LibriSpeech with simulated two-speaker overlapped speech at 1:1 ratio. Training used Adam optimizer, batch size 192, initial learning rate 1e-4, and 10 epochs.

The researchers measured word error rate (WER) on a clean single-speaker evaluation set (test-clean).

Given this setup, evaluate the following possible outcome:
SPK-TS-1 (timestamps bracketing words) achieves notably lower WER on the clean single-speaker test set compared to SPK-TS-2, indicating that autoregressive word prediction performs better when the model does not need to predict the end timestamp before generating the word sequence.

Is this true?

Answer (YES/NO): NO